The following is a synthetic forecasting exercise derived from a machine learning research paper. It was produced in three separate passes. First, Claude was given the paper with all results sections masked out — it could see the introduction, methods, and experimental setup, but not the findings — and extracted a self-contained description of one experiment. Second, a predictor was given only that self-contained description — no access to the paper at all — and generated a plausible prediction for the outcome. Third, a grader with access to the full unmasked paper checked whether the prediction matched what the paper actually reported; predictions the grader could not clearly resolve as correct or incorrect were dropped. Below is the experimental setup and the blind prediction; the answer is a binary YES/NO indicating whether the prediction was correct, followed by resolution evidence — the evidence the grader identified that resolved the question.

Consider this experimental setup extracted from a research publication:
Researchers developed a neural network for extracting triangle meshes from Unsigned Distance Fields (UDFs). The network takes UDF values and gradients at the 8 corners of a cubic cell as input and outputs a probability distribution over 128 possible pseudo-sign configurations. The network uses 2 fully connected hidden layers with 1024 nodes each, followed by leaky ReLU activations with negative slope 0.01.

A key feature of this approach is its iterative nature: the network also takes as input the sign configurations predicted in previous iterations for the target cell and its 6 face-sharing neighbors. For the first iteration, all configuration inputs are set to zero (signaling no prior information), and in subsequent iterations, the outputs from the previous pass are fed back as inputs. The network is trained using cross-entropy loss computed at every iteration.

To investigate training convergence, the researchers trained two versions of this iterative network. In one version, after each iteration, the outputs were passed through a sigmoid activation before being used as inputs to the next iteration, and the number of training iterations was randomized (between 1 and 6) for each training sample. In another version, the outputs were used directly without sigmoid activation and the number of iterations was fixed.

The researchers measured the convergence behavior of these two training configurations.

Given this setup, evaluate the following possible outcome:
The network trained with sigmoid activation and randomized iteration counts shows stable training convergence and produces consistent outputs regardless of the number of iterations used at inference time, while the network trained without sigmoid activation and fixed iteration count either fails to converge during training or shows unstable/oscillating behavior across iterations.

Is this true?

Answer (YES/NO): YES